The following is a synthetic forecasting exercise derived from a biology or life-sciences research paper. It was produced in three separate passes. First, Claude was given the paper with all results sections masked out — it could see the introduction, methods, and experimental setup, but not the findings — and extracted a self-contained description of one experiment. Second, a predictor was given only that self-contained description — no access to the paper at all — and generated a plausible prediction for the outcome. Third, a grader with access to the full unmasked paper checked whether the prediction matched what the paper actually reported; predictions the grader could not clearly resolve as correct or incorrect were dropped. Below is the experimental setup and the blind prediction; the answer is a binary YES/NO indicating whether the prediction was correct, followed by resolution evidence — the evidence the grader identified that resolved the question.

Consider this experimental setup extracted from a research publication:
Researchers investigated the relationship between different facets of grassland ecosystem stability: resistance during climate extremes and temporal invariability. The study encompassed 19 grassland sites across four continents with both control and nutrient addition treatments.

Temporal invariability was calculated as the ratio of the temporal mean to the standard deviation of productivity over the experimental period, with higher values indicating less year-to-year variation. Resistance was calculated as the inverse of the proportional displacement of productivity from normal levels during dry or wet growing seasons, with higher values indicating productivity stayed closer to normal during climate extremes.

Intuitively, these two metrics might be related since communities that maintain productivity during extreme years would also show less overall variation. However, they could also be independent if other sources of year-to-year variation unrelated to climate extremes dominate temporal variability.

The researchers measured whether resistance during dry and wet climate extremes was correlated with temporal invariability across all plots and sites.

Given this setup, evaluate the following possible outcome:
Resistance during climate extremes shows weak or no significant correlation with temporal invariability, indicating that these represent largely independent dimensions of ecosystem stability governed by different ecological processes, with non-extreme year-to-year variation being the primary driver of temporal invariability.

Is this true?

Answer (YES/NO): NO